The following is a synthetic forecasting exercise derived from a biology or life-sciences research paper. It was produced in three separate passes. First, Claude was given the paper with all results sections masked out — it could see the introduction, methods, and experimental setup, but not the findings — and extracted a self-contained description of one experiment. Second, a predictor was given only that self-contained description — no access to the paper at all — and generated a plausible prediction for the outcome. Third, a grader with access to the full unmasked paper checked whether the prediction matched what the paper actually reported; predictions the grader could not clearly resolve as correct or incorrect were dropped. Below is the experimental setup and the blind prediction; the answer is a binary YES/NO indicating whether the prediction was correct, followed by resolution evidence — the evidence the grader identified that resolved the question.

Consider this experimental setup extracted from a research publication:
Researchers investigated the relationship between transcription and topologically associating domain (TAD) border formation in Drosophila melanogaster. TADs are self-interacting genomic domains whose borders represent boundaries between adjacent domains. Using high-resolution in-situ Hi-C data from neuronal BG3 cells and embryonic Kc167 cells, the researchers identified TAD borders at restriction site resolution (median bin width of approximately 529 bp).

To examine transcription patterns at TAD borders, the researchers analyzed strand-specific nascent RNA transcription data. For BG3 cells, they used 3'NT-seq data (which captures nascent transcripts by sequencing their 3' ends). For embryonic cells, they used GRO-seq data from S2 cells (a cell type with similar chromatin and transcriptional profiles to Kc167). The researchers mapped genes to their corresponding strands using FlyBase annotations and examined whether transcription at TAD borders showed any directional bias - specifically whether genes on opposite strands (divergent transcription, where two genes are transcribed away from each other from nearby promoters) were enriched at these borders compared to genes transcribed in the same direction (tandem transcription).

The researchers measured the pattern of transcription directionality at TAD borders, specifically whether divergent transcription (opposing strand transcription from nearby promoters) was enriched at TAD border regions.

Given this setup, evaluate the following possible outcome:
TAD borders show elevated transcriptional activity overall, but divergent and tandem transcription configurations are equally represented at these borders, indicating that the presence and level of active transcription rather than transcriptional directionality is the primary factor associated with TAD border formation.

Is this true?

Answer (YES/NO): NO